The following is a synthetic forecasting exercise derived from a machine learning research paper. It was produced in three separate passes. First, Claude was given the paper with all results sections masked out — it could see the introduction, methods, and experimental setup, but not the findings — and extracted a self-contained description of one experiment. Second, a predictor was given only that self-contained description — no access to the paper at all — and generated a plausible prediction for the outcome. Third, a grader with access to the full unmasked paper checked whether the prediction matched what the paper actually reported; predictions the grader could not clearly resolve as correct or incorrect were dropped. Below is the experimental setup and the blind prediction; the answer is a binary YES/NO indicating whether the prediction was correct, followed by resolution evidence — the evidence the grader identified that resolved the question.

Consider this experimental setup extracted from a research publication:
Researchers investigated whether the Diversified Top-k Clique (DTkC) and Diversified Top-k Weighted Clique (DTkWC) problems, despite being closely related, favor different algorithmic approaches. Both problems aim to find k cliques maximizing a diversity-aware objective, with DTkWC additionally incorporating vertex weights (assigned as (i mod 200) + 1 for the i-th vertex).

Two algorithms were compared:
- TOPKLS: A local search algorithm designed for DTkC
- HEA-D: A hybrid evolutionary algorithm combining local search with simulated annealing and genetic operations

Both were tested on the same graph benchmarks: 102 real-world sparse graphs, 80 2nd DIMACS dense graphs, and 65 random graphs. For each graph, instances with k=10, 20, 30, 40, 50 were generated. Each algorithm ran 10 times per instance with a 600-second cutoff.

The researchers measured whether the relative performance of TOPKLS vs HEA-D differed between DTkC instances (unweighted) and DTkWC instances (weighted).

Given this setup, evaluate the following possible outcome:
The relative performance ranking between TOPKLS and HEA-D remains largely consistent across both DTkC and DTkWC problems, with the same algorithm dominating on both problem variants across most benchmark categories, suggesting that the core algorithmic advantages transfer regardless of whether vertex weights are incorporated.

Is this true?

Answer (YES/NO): NO